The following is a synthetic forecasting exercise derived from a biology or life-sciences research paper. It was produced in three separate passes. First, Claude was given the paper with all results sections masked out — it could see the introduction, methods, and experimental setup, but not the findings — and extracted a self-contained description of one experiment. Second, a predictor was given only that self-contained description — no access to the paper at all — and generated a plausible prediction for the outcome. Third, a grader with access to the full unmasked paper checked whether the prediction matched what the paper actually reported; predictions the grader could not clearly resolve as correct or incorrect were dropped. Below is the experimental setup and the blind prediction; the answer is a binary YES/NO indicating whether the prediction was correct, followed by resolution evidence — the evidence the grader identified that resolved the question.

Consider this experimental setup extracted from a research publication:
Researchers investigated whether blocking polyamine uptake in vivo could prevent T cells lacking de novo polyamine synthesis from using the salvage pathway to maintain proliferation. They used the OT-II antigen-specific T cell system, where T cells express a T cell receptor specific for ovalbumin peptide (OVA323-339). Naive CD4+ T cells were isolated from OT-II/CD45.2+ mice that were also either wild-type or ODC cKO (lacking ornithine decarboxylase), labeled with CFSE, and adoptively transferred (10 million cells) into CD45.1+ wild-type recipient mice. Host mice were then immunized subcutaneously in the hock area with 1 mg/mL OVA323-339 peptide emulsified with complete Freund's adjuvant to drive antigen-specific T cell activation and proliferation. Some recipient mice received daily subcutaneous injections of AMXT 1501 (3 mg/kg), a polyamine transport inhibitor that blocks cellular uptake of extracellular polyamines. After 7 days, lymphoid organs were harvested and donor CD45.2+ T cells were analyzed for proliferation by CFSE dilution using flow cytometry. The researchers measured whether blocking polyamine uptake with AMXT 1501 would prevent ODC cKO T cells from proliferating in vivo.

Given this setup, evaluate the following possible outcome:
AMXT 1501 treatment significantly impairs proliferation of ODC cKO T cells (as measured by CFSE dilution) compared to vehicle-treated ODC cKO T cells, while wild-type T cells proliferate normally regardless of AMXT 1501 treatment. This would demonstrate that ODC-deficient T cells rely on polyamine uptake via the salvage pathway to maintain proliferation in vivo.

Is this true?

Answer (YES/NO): YES